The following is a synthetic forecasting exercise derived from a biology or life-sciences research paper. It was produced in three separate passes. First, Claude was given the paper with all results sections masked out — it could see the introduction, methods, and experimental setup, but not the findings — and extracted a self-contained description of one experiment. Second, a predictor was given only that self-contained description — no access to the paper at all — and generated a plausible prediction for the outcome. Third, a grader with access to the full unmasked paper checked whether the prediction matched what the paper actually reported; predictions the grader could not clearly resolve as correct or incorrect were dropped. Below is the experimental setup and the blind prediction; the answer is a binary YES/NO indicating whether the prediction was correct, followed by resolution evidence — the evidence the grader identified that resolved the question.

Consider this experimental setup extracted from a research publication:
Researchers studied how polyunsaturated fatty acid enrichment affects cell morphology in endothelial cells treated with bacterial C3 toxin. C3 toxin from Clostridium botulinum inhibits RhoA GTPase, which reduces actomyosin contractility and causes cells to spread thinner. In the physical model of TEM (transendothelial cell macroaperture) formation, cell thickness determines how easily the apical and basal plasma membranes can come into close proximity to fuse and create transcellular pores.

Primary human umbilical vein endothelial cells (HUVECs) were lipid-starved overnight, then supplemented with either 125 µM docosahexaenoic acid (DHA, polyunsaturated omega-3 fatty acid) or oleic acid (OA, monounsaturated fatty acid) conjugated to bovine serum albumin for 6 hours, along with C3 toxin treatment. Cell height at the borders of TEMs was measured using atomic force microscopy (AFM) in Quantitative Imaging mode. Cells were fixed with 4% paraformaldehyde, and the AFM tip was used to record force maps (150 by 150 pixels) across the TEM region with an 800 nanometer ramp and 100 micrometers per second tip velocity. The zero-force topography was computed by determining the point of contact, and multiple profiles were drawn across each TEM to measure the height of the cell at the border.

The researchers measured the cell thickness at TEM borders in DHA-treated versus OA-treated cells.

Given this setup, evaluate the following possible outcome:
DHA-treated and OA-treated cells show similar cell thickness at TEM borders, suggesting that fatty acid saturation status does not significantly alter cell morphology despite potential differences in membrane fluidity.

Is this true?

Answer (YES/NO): NO